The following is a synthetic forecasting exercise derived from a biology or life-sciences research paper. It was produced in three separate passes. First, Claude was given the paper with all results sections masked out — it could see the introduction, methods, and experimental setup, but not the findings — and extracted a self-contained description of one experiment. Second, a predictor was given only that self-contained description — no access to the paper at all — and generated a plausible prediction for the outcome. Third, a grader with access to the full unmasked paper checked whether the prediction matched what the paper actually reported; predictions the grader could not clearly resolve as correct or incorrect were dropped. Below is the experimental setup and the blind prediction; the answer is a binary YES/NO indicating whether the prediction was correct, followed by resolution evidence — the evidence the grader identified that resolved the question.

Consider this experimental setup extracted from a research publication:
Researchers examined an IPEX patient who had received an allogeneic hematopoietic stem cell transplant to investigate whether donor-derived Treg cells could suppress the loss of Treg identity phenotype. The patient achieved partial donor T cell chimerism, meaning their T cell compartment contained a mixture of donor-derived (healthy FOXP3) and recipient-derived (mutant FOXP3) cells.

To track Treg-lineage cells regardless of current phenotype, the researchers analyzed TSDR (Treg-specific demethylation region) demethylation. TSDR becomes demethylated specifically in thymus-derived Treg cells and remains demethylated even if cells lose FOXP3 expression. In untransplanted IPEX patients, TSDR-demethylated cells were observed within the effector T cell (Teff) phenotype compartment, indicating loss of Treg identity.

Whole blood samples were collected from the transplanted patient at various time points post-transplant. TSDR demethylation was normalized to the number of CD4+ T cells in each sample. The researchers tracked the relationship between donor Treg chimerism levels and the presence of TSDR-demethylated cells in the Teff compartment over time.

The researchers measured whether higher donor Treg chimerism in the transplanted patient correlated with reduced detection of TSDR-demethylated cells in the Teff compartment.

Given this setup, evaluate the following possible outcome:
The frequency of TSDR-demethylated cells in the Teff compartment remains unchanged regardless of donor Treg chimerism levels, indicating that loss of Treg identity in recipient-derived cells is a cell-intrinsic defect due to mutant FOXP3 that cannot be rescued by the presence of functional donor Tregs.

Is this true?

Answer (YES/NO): NO